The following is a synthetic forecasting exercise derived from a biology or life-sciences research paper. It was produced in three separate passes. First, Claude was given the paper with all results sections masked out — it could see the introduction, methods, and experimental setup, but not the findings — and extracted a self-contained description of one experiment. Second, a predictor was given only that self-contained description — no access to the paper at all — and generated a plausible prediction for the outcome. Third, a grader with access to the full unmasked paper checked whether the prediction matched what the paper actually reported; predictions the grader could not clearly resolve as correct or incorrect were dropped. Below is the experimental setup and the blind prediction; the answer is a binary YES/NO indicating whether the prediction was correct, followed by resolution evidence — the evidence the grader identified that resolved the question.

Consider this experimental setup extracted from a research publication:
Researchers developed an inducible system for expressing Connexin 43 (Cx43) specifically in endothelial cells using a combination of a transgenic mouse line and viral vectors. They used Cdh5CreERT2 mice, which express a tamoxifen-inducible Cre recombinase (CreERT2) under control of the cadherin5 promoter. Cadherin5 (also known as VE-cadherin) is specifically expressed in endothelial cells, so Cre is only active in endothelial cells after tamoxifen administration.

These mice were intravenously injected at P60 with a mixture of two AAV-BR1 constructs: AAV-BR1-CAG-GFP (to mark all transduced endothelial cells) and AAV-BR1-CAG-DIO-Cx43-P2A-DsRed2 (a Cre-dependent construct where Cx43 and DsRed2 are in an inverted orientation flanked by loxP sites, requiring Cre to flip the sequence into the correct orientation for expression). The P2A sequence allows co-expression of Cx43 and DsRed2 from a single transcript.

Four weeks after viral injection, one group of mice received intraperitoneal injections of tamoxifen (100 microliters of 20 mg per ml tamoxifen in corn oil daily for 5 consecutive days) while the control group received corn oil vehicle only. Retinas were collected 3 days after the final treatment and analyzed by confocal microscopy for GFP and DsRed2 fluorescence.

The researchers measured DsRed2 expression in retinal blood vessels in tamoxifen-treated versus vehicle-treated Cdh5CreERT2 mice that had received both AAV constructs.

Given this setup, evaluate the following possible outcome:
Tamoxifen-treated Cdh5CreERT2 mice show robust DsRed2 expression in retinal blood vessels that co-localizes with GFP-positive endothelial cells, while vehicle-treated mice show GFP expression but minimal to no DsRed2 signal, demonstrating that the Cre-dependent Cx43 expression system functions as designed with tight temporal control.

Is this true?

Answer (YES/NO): NO